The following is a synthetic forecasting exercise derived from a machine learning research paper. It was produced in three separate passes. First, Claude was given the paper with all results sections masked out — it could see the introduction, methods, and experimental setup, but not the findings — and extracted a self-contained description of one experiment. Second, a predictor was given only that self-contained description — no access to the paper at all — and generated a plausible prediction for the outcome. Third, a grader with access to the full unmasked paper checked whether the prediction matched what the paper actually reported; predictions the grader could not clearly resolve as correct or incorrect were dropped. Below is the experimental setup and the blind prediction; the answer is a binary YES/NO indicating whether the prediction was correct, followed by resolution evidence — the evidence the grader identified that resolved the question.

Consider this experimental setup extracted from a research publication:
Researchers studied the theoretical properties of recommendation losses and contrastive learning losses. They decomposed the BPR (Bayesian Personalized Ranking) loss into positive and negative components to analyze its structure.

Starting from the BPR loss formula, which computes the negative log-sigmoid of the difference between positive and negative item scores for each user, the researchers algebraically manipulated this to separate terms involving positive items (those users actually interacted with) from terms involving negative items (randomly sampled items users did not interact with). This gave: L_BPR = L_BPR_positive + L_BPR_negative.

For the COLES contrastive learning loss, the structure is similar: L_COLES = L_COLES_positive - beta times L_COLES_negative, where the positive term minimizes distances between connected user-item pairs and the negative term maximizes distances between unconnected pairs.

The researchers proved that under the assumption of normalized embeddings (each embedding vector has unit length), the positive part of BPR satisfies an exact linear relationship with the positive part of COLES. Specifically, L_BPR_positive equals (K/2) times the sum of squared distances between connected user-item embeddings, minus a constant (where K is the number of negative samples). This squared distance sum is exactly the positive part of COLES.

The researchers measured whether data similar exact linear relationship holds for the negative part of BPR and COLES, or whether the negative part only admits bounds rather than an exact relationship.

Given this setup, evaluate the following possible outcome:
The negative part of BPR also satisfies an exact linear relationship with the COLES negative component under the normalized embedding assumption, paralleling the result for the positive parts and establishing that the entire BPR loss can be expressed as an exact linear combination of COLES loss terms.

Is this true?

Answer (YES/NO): NO